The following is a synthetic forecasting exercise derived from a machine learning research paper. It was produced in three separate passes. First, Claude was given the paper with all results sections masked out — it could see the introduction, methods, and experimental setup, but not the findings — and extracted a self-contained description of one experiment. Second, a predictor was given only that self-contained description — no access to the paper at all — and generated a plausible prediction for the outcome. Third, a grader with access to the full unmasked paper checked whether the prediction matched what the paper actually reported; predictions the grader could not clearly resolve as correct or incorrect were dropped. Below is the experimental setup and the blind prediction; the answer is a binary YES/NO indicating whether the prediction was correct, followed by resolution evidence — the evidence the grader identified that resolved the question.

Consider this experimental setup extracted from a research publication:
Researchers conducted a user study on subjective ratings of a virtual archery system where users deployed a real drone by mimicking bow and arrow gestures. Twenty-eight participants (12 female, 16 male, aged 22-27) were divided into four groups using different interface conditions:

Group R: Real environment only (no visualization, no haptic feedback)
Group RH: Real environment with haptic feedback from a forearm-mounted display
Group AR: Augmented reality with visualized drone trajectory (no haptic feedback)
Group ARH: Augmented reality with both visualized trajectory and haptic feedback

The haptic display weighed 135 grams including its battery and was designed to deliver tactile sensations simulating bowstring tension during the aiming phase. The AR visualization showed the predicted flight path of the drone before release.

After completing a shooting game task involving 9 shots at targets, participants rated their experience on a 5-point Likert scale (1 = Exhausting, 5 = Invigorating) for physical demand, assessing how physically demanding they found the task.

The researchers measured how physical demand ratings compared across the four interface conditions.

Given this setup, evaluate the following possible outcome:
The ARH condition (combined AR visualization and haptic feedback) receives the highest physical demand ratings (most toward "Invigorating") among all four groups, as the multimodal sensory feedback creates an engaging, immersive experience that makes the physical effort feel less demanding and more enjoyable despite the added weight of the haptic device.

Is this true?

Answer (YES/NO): YES